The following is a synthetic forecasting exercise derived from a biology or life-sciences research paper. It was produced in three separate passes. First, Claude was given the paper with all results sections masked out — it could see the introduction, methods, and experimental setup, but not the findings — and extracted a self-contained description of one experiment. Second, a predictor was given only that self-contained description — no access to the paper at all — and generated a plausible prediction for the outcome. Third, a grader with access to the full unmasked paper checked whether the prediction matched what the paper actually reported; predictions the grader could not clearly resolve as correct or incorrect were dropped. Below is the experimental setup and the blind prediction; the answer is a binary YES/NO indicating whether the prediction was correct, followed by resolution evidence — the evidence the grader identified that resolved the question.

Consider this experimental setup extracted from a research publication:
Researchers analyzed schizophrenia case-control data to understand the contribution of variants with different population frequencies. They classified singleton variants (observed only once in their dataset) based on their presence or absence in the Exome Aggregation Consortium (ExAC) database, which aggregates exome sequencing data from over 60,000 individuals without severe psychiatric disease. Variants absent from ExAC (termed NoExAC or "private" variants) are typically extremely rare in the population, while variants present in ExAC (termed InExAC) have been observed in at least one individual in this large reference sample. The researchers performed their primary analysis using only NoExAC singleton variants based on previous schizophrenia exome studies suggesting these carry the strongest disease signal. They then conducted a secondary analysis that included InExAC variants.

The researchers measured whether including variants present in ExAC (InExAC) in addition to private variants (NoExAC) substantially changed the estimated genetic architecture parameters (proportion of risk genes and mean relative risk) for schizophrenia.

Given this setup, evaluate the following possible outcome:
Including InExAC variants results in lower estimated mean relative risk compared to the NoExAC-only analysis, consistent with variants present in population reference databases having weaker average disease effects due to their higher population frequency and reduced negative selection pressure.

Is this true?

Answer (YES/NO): YES